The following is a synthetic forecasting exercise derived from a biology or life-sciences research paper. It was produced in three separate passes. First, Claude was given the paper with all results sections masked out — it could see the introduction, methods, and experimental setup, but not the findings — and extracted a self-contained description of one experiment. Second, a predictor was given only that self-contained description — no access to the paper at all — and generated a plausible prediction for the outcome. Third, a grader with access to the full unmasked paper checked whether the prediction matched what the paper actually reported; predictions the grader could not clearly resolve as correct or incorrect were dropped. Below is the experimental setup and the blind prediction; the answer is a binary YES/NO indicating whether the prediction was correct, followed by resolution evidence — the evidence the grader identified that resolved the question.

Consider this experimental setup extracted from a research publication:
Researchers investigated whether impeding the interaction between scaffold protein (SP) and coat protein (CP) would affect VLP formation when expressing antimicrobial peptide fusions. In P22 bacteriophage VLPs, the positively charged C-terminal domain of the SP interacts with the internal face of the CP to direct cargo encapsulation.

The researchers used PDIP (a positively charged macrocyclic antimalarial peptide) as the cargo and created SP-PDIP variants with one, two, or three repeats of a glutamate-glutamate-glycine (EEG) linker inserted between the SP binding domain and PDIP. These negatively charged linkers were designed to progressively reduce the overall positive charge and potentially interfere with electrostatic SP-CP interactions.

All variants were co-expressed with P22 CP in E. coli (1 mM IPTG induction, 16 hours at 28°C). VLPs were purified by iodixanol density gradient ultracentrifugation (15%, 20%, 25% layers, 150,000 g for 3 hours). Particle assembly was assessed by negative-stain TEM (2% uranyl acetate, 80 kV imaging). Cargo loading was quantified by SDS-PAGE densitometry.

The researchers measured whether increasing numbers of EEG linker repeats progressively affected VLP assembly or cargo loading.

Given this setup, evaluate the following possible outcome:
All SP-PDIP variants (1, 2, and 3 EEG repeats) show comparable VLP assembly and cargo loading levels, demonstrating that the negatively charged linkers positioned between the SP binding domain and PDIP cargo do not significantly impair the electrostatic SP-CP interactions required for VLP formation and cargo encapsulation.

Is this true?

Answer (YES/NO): NO